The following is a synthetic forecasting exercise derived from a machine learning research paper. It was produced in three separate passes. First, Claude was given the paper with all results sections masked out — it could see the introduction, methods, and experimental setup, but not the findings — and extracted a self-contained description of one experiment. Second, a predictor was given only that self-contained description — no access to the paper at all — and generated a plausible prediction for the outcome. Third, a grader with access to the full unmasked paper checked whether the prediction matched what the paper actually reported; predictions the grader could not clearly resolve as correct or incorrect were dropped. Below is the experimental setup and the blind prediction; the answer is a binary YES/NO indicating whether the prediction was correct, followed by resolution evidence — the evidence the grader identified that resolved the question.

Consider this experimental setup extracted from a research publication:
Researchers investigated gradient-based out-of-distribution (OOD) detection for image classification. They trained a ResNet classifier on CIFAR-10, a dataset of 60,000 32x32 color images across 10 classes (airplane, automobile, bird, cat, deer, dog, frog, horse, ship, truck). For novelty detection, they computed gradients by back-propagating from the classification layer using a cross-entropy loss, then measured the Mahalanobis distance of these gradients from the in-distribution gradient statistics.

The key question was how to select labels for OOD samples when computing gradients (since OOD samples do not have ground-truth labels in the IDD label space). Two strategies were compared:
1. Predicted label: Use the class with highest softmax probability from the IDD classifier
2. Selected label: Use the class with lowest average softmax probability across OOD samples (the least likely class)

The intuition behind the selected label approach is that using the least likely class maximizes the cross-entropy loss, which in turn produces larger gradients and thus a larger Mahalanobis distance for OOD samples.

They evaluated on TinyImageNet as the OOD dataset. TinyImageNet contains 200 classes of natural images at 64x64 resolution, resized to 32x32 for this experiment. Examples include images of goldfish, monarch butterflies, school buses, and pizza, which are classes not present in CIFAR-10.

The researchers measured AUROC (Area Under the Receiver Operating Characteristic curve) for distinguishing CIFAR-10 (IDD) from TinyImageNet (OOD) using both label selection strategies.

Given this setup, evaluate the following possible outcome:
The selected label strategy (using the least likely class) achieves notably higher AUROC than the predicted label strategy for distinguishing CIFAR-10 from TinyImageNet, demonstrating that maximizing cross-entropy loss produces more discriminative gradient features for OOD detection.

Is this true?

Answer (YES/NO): YES